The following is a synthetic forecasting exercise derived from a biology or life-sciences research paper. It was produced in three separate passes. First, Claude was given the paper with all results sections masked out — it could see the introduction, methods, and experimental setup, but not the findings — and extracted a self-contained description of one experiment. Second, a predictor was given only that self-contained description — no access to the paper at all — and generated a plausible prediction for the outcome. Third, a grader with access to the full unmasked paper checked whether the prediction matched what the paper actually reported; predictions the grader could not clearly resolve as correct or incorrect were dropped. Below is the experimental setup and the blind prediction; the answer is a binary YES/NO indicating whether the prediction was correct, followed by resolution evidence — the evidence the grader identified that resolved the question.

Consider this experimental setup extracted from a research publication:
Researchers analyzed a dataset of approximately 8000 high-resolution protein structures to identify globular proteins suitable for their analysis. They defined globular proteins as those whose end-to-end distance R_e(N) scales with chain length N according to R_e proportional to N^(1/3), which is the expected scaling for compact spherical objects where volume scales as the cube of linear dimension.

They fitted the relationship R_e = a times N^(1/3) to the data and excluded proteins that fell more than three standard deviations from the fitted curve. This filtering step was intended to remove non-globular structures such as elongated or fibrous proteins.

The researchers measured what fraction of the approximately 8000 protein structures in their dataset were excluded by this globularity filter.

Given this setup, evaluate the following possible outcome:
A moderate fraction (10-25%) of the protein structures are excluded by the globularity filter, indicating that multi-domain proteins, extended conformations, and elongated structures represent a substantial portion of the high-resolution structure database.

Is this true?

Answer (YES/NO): NO